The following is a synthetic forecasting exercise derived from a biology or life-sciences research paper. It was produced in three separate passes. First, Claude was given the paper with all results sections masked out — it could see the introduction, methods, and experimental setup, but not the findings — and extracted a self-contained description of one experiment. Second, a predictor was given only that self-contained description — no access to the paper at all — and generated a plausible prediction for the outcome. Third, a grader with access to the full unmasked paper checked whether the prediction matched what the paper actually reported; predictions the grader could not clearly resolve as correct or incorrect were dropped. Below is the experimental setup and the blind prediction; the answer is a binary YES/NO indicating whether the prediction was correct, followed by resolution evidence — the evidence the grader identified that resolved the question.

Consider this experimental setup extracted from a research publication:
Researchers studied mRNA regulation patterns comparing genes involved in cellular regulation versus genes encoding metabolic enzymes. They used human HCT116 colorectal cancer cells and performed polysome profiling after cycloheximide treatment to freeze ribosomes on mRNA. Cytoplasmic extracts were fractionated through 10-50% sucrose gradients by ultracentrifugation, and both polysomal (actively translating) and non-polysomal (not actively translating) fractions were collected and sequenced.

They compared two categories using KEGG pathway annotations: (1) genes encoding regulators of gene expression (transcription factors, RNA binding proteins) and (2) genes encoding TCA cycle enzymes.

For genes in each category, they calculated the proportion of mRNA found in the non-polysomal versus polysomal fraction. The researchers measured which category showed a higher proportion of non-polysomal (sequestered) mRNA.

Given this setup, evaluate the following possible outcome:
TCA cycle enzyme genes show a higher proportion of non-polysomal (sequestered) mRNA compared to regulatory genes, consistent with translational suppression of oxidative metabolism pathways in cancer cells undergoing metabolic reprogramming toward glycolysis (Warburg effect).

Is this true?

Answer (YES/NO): NO